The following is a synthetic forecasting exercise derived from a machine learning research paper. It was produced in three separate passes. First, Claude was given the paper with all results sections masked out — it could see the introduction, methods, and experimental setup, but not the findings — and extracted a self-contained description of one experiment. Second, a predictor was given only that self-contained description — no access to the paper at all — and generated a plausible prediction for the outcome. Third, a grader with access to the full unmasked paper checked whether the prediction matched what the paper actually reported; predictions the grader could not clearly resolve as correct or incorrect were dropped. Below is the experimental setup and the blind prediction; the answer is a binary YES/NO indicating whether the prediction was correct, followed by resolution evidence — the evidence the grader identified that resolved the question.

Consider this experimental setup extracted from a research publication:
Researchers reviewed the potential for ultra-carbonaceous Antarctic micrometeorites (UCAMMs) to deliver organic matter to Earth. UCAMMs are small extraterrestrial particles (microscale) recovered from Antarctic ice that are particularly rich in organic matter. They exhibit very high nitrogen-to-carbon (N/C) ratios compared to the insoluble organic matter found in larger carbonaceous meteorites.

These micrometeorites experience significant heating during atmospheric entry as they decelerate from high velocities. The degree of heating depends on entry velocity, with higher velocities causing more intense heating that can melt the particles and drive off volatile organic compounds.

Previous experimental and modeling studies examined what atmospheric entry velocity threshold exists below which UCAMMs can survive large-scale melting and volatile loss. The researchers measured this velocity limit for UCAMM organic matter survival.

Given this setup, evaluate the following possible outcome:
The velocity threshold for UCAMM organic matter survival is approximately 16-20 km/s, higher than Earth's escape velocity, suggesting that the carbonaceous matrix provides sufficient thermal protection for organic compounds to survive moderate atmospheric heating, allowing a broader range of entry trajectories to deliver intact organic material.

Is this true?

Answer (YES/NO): NO